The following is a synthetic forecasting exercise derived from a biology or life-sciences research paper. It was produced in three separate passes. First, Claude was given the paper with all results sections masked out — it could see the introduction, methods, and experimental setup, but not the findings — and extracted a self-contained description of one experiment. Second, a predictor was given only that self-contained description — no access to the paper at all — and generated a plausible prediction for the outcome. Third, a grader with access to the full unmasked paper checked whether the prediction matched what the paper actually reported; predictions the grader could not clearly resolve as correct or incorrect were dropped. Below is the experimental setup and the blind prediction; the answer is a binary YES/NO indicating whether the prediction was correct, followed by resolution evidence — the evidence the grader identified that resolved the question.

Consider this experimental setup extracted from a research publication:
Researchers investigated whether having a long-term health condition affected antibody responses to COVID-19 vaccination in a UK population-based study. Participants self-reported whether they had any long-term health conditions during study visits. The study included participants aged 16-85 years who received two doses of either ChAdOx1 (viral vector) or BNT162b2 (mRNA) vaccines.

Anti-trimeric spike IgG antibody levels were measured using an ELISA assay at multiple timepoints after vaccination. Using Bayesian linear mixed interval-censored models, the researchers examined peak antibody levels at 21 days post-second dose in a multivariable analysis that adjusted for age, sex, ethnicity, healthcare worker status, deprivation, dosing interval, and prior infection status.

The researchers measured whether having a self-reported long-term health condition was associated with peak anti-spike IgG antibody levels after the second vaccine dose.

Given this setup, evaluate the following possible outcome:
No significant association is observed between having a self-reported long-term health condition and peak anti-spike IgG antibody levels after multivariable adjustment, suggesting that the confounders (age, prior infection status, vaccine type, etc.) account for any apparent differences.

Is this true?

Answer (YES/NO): NO